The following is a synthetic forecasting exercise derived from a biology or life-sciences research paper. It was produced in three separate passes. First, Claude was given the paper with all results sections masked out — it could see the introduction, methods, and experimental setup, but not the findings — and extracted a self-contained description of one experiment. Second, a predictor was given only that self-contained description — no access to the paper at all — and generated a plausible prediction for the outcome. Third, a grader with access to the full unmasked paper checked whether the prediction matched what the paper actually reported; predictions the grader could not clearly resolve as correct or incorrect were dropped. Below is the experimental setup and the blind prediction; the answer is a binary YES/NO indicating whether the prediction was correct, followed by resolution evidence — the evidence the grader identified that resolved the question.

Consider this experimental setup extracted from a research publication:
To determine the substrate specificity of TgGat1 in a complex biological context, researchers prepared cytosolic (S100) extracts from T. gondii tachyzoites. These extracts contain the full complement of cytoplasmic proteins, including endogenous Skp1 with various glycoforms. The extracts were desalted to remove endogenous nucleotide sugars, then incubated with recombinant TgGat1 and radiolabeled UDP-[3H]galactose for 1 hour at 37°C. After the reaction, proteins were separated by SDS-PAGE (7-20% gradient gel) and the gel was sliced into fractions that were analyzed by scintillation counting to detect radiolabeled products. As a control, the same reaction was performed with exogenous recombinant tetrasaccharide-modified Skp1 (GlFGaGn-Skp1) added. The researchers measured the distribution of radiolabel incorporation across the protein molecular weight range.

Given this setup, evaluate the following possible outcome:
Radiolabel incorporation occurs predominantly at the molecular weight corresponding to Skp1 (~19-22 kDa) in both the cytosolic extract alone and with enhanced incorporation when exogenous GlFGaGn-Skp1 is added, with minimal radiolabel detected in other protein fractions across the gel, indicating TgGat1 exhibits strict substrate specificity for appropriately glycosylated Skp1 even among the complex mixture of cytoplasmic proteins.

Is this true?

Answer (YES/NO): YES